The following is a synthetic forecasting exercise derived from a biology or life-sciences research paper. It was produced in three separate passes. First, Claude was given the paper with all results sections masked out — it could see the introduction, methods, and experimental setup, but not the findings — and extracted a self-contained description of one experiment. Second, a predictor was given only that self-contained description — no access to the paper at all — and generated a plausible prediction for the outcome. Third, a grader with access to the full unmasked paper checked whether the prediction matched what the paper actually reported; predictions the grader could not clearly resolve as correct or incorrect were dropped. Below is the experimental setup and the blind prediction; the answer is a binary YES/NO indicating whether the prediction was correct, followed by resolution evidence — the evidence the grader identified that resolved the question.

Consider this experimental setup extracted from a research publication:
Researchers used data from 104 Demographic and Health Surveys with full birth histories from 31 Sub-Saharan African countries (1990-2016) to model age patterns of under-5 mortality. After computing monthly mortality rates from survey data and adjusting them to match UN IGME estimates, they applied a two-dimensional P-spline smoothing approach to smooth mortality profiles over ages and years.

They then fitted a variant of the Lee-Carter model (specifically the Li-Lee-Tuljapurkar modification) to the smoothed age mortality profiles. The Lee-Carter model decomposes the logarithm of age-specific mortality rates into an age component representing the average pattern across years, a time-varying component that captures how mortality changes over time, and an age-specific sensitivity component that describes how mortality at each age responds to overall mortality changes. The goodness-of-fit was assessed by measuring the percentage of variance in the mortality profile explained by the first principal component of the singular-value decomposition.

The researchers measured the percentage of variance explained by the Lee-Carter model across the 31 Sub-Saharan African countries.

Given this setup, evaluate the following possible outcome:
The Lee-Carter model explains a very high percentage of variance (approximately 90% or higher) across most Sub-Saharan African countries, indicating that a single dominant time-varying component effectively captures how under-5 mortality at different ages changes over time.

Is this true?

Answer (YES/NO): YES